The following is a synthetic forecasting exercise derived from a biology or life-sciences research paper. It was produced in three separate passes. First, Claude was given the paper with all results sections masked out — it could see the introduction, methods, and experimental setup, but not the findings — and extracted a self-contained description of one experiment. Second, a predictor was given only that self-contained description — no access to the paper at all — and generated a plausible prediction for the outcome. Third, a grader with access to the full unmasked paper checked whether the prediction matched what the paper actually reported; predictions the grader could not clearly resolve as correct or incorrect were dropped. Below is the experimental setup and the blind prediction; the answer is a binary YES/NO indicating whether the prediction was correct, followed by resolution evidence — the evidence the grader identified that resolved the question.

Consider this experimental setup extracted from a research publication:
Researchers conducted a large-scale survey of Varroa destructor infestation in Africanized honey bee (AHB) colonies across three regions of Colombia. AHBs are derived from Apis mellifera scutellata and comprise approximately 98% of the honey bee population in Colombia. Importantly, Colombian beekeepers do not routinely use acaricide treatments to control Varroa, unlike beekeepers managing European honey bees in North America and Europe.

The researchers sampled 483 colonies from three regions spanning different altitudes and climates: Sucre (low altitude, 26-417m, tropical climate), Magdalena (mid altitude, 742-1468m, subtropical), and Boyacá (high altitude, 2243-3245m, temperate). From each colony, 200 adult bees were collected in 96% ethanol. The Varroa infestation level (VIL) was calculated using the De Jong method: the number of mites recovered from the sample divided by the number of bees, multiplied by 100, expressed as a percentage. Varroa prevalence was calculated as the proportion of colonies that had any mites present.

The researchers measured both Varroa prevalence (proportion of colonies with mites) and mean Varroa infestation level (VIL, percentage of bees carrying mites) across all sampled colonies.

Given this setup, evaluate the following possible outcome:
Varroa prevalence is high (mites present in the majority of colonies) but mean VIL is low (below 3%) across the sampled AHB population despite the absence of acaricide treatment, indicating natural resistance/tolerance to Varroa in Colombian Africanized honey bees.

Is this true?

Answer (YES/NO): NO